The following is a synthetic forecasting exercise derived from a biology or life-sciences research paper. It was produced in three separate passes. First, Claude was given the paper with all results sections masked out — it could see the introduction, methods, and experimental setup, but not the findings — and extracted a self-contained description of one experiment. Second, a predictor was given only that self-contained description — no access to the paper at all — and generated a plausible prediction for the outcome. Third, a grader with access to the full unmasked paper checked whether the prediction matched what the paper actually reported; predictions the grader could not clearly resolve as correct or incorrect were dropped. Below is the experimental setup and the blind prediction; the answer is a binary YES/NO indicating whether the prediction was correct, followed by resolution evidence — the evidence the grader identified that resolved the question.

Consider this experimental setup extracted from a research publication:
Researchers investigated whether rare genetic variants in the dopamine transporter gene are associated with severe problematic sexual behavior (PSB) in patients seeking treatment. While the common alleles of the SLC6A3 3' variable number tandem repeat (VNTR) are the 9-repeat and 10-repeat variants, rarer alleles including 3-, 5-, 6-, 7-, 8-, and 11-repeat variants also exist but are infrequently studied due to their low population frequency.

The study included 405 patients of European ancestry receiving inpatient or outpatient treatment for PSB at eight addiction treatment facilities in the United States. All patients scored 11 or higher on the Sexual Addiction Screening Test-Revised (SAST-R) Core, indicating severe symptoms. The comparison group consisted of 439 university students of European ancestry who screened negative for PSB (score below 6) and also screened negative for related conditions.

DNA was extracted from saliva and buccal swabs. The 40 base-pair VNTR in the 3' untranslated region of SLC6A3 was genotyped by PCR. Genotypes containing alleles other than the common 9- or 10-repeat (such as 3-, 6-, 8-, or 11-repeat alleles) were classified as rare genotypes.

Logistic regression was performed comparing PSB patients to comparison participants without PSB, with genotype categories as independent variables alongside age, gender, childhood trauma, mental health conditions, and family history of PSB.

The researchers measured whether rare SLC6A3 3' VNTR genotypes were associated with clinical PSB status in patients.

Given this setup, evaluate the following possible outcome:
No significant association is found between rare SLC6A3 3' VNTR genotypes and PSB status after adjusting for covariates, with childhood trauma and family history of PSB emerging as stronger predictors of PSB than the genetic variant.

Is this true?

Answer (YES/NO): NO